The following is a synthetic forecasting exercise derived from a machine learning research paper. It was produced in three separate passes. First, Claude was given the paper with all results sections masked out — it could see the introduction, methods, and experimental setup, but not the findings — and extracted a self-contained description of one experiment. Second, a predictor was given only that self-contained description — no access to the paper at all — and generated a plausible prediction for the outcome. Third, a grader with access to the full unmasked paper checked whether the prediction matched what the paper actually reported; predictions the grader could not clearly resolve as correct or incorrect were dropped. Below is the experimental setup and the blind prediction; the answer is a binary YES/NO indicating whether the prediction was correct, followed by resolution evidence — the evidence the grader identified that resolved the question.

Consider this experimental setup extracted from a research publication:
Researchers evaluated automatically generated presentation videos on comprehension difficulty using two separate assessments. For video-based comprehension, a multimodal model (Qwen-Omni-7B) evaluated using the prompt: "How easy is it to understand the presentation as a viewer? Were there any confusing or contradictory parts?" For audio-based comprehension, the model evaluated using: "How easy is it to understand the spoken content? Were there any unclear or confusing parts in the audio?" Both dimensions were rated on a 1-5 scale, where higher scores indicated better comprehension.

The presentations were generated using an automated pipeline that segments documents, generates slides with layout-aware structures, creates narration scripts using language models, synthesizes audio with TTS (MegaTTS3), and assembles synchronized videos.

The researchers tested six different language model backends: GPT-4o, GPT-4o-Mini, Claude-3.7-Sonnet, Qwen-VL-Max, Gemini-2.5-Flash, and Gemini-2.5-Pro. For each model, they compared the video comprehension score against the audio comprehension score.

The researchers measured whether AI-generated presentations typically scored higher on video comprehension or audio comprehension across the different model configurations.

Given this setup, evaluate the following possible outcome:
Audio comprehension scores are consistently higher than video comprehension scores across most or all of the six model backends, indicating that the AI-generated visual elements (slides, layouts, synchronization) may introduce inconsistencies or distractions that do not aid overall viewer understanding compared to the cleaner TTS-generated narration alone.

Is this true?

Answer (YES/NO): YES